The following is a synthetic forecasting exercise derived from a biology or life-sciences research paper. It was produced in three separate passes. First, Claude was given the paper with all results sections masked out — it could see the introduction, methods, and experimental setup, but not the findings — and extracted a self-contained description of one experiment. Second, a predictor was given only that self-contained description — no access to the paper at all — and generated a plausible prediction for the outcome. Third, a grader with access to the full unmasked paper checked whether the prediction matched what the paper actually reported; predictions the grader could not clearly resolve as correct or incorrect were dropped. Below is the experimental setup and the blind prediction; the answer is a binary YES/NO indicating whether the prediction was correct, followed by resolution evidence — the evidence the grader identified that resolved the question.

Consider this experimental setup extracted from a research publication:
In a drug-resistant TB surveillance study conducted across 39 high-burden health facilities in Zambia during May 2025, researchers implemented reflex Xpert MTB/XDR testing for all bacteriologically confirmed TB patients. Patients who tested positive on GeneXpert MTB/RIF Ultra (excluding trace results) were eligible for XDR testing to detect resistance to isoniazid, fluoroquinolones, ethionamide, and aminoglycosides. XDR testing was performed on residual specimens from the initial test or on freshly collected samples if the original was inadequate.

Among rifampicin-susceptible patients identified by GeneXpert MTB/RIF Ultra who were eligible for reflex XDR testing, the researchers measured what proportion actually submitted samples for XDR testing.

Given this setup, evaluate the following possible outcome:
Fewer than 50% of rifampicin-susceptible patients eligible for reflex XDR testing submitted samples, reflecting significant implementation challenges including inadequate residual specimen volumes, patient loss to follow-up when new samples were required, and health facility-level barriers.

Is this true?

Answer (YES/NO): NO